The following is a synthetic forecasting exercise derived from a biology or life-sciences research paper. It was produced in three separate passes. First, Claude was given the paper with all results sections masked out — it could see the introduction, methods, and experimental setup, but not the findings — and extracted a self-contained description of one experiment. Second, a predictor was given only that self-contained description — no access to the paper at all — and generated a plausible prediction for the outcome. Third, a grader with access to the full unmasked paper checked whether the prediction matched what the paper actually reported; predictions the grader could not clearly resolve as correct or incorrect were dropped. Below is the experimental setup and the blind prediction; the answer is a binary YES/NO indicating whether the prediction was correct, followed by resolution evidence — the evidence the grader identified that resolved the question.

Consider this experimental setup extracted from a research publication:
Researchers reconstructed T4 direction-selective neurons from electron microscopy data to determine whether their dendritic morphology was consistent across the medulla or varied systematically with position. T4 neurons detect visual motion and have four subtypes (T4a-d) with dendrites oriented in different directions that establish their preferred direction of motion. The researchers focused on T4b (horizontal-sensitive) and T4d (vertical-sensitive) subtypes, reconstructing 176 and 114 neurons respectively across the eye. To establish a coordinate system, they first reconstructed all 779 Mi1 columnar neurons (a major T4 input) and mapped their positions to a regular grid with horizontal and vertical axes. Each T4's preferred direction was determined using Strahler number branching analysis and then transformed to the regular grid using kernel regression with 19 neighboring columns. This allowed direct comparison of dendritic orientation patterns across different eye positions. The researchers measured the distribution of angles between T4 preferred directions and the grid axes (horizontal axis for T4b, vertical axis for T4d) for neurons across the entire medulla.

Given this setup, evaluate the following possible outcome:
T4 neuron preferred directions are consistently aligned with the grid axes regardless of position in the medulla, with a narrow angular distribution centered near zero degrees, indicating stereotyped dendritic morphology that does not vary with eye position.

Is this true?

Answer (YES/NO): YES